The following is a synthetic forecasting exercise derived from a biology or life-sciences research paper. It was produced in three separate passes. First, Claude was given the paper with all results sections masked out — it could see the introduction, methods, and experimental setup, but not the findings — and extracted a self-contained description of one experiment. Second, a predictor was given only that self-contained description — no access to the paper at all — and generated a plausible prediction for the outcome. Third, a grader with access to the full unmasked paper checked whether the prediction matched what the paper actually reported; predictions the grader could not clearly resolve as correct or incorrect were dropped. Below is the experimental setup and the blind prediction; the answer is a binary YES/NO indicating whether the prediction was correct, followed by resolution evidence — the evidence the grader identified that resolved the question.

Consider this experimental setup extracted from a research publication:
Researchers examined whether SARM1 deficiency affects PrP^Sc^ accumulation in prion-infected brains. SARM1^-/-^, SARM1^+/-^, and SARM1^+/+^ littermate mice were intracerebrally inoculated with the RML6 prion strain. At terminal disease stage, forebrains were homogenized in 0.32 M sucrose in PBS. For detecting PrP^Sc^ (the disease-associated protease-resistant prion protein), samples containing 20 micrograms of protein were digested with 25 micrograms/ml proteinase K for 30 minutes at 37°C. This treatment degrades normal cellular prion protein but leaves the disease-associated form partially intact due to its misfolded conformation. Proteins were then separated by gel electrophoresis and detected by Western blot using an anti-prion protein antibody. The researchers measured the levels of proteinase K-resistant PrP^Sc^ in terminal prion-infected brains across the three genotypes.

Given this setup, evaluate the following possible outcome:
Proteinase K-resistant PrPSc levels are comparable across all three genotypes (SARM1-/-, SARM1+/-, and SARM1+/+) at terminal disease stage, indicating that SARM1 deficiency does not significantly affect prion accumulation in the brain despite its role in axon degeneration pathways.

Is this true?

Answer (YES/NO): YES